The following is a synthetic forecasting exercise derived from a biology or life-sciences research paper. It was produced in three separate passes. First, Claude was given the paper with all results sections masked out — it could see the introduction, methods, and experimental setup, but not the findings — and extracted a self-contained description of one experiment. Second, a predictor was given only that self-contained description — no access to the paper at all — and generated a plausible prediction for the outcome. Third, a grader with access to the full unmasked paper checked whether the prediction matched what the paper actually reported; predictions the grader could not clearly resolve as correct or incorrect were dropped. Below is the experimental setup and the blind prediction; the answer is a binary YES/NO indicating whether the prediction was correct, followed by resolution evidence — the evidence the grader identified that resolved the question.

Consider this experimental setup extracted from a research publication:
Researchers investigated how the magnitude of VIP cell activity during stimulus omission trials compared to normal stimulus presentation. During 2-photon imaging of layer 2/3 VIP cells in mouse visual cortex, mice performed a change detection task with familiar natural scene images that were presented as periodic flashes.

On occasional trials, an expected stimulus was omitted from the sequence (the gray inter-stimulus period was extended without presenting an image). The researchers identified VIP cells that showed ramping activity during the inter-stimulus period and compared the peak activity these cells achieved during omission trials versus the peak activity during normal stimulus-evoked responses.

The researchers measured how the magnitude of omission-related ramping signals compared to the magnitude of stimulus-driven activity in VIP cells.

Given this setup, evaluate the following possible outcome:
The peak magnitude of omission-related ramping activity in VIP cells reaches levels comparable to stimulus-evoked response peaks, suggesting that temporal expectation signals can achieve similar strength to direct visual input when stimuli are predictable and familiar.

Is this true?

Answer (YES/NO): NO